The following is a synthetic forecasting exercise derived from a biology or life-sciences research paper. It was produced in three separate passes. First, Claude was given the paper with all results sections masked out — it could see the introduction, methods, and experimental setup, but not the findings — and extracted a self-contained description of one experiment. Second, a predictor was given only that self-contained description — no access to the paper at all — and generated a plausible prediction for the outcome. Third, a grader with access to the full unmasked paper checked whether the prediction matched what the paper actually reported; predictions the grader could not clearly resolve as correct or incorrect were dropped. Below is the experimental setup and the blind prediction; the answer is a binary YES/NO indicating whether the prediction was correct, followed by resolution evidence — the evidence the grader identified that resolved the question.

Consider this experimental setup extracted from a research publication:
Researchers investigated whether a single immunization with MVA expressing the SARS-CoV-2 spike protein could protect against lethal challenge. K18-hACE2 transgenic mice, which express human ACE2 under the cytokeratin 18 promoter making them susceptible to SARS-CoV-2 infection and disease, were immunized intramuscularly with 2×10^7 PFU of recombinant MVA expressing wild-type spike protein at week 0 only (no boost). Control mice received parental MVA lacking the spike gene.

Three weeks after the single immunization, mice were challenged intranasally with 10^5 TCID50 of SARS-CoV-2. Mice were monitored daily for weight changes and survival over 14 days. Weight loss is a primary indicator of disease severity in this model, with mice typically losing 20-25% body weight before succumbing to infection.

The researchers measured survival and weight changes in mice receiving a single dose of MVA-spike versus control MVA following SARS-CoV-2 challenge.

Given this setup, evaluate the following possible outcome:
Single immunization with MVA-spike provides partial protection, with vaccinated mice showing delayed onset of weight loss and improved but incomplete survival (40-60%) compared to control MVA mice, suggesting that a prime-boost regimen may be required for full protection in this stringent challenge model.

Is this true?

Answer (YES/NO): NO